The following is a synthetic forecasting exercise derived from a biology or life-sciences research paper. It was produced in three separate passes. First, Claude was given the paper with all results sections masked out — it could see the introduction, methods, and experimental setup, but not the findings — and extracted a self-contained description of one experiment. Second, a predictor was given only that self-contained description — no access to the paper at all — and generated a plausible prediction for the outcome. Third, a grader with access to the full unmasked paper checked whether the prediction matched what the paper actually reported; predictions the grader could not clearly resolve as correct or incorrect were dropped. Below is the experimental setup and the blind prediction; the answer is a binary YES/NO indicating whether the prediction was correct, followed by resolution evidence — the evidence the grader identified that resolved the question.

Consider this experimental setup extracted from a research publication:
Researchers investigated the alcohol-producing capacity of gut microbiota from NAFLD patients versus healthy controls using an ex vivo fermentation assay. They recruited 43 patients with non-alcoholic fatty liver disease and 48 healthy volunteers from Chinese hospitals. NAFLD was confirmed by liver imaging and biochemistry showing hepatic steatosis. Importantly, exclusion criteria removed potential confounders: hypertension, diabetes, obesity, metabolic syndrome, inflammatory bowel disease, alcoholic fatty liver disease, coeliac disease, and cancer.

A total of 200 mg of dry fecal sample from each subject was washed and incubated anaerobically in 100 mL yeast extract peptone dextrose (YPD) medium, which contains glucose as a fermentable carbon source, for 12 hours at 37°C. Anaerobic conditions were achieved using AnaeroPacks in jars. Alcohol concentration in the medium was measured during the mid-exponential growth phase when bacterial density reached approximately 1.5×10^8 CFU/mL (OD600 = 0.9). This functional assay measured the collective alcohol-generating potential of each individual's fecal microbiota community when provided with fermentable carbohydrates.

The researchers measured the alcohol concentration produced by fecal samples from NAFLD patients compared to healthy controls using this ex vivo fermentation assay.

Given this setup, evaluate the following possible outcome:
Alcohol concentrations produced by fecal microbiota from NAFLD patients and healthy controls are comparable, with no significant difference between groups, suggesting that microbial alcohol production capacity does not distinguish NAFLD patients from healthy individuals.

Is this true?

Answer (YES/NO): NO